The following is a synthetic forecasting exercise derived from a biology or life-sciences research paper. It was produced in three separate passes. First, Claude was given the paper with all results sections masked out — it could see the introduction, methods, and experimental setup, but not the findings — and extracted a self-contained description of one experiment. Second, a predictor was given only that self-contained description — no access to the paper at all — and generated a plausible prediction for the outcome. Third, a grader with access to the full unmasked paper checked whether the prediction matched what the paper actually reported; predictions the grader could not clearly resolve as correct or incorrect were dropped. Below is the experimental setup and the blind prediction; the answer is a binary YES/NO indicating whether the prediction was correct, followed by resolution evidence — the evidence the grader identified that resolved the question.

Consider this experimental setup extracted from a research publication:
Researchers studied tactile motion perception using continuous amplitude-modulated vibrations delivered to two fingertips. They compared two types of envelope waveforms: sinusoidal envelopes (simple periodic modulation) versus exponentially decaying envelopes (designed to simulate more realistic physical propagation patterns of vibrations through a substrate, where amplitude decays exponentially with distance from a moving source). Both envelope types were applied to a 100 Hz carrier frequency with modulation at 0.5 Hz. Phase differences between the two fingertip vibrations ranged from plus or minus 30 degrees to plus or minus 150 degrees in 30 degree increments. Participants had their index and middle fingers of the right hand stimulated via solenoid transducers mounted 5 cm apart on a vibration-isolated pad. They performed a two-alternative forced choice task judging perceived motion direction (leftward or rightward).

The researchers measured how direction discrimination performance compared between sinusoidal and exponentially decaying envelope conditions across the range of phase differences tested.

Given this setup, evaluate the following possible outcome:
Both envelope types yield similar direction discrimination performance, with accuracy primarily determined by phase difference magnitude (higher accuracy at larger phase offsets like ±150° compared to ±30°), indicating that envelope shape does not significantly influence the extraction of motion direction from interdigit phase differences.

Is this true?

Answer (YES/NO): NO